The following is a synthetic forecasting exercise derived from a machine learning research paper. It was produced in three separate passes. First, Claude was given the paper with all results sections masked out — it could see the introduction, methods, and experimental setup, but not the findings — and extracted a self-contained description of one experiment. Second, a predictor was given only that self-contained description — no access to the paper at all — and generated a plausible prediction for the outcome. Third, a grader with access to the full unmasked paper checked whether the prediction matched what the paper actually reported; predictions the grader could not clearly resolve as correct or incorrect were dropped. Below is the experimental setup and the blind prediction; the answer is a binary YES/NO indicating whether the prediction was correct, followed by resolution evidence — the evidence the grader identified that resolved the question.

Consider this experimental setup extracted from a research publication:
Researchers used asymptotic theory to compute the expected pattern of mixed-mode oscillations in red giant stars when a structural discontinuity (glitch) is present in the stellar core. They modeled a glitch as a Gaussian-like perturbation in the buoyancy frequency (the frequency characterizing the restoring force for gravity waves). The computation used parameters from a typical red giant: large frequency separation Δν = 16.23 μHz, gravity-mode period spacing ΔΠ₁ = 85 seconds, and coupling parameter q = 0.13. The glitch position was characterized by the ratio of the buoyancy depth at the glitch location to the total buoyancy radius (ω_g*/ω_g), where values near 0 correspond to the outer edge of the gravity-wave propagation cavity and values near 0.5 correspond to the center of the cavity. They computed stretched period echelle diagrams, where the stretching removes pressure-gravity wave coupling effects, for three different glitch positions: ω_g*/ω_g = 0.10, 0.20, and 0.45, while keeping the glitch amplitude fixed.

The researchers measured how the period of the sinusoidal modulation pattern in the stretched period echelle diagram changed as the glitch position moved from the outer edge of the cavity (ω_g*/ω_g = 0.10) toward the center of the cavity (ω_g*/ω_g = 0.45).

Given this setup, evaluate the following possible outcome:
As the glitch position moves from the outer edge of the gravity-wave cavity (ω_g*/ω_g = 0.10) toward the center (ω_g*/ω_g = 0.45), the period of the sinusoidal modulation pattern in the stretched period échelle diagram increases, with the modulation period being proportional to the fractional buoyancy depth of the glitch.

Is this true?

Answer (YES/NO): NO